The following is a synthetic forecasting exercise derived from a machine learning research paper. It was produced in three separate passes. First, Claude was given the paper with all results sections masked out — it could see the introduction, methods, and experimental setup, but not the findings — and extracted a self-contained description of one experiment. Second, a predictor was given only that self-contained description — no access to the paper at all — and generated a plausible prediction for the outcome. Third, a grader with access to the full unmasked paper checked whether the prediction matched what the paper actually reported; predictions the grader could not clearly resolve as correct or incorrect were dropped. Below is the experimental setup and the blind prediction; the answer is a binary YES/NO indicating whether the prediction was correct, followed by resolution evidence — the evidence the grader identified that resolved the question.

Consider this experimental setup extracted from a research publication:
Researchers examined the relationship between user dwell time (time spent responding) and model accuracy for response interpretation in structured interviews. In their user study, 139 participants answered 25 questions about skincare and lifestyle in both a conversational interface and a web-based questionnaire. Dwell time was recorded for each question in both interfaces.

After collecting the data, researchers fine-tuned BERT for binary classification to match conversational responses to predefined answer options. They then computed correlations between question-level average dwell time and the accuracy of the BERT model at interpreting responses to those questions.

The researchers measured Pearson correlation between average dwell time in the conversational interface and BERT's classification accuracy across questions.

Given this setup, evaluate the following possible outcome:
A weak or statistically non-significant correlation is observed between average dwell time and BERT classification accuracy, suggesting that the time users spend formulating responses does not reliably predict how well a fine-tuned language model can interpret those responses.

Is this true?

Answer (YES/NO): NO